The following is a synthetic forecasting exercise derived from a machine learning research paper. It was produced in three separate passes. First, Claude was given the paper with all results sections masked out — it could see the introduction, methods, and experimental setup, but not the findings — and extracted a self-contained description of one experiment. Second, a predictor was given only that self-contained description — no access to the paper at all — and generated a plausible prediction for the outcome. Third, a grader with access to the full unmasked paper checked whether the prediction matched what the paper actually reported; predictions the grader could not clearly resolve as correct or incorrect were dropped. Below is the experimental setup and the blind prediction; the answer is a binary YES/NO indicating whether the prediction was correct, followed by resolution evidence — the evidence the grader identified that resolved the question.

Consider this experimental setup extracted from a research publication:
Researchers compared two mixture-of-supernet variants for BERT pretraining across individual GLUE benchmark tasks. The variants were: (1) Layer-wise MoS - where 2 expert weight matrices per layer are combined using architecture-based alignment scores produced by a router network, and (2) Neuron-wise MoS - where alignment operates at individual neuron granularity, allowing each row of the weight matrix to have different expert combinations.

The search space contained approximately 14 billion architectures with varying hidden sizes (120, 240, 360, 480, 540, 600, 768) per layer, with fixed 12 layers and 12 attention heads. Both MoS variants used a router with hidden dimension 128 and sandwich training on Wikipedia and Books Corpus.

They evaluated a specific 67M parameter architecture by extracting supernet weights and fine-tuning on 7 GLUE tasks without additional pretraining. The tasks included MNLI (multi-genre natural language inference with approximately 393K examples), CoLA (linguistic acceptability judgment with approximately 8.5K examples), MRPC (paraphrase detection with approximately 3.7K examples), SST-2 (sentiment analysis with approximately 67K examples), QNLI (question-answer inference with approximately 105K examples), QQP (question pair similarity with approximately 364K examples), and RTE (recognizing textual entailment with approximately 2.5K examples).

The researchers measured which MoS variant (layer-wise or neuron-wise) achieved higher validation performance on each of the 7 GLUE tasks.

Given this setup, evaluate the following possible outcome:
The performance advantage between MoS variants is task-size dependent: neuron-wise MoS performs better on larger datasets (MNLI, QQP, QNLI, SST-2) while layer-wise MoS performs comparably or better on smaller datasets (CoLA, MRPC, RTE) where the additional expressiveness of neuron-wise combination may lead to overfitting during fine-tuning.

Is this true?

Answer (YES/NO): NO